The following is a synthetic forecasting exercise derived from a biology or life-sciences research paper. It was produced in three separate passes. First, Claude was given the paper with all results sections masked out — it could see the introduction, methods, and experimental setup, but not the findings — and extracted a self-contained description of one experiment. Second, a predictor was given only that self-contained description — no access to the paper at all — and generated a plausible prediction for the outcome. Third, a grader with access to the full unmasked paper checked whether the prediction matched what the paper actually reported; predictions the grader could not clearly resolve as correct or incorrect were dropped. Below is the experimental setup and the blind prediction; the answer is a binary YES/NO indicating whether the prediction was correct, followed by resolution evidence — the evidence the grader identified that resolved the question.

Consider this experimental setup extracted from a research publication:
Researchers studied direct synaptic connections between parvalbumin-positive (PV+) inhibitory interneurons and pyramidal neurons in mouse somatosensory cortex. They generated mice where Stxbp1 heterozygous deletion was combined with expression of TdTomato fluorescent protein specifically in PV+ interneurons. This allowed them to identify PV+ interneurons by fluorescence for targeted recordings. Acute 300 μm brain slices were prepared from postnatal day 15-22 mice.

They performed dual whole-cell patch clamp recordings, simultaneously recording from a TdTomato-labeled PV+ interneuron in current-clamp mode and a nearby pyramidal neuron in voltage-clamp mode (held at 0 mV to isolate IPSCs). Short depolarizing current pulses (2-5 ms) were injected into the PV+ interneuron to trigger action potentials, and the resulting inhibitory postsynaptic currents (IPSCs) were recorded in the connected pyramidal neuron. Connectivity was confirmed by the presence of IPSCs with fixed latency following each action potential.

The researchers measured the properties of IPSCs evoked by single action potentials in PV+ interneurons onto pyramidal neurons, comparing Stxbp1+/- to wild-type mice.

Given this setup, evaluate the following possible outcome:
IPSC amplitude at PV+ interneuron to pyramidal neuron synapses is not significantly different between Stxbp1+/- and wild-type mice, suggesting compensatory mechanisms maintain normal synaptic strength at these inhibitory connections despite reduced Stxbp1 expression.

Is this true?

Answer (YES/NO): YES